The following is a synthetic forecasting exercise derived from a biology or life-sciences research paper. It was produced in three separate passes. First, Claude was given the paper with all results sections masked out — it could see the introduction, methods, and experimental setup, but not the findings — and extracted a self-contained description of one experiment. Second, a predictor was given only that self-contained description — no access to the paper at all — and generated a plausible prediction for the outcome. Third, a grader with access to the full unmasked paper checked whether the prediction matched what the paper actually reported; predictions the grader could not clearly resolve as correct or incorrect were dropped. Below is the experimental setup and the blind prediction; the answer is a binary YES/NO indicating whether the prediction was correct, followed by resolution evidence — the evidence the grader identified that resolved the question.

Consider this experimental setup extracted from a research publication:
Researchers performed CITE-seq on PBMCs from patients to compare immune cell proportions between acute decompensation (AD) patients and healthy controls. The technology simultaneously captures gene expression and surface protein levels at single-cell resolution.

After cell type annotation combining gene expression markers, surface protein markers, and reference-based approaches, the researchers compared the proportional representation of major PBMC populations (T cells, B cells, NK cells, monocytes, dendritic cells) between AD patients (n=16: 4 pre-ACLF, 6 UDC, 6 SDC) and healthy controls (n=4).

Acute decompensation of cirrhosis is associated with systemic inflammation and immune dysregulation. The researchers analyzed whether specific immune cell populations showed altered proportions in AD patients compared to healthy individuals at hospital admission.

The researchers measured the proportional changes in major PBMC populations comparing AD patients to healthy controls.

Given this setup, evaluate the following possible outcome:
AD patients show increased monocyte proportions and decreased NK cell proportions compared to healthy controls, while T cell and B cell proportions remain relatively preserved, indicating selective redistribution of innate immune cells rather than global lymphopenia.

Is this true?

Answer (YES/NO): NO